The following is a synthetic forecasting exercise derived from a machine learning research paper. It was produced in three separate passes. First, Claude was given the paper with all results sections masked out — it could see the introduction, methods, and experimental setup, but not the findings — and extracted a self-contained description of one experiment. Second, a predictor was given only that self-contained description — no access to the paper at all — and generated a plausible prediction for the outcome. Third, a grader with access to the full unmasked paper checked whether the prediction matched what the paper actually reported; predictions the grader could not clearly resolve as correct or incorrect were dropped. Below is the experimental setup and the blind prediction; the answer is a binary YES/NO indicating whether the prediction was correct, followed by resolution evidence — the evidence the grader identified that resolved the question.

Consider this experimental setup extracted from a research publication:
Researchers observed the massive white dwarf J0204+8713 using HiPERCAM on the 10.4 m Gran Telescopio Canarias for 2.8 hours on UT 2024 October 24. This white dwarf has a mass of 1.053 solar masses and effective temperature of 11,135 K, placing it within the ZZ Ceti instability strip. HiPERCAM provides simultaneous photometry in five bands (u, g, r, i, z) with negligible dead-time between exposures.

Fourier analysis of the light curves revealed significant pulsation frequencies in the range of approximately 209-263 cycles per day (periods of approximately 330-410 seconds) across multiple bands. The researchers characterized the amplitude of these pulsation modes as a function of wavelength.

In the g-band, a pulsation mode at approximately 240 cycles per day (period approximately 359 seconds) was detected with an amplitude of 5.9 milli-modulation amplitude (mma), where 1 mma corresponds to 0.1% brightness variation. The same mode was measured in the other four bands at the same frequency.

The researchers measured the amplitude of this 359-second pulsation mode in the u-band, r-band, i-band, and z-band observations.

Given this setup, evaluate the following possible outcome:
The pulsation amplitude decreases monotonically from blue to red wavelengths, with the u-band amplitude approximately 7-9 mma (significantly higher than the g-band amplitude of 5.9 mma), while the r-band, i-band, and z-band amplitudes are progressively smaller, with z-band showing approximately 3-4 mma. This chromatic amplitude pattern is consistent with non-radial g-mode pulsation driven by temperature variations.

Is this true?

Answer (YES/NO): NO